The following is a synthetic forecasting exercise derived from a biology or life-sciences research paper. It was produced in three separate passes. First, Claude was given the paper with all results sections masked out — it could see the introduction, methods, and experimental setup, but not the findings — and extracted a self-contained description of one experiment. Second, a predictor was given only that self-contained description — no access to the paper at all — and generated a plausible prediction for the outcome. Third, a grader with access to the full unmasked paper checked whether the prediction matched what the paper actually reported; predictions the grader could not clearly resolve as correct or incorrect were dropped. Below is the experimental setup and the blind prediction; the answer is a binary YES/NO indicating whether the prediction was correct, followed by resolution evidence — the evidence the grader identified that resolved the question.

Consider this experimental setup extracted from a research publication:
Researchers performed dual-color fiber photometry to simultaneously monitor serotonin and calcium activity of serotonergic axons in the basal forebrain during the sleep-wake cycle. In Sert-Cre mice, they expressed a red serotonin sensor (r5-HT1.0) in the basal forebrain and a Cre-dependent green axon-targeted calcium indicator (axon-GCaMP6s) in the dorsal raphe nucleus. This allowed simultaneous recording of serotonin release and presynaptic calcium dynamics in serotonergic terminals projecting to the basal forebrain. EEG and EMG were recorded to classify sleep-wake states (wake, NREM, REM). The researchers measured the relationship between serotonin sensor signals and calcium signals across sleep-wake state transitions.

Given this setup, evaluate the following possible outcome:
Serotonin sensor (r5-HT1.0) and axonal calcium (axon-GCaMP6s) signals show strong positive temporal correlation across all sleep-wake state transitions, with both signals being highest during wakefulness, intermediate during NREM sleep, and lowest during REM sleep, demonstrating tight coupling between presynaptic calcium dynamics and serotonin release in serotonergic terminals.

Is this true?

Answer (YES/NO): NO